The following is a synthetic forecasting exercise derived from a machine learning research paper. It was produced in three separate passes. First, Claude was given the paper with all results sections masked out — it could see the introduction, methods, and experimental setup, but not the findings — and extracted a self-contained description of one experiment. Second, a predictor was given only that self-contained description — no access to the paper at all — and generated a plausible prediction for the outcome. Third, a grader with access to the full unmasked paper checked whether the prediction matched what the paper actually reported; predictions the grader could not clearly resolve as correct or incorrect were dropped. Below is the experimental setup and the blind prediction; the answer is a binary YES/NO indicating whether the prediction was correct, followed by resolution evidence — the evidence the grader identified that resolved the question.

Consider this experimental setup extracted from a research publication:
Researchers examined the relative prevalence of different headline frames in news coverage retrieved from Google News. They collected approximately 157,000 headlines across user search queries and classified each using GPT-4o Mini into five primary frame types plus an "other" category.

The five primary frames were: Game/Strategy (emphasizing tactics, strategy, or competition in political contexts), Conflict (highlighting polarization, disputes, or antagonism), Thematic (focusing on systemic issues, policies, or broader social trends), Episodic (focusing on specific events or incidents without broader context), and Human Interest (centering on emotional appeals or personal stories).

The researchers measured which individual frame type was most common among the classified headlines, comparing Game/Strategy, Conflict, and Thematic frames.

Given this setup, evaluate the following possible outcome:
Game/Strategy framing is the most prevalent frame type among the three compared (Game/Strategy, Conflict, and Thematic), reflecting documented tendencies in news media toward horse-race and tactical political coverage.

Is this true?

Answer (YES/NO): NO